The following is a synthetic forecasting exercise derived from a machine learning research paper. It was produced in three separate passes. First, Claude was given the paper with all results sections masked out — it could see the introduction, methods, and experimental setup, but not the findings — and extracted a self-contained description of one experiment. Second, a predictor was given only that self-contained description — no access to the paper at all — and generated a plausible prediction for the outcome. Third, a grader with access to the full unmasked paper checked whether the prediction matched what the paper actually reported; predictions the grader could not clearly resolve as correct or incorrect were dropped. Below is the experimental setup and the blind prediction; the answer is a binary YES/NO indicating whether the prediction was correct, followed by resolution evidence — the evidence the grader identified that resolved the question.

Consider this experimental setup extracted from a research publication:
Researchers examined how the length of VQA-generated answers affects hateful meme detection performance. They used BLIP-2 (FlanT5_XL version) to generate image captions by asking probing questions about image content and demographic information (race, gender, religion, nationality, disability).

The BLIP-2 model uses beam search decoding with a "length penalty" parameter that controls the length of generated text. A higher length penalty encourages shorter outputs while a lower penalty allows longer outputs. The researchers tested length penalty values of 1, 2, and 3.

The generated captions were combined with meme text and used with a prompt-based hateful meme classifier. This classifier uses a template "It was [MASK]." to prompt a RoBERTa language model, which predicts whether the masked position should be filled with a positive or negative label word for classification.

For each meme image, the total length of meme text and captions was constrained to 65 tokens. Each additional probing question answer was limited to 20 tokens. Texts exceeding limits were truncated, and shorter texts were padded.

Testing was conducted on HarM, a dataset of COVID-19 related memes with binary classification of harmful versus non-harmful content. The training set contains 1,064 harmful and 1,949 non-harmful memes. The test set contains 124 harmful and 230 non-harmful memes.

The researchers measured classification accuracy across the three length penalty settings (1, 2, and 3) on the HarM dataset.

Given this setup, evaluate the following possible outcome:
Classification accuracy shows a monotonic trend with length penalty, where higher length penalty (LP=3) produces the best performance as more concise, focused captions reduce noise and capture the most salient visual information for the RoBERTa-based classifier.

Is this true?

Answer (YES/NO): NO